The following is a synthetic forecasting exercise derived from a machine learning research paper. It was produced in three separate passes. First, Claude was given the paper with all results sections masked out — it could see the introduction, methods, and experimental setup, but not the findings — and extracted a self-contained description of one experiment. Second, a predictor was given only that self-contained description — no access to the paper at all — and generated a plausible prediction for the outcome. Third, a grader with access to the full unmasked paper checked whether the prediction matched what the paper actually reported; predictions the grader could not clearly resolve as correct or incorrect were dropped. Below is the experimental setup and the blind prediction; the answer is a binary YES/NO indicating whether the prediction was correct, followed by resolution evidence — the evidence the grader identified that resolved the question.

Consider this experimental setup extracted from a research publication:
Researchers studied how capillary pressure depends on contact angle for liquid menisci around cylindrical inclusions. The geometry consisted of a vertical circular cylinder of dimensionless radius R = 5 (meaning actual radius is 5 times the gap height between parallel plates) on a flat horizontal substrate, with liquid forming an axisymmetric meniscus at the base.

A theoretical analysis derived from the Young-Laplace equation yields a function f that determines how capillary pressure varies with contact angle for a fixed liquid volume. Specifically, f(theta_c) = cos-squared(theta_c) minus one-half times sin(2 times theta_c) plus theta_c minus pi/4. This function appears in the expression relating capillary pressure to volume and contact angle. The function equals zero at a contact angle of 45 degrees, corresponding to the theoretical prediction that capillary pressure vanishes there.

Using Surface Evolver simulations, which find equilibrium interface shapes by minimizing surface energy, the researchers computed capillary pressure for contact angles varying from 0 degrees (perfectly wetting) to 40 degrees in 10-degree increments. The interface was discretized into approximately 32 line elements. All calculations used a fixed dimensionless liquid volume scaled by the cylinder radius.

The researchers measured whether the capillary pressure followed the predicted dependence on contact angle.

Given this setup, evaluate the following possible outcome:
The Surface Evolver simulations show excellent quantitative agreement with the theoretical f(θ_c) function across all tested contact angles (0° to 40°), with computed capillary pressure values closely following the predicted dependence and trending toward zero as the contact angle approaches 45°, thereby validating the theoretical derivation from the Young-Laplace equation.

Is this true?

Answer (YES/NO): NO